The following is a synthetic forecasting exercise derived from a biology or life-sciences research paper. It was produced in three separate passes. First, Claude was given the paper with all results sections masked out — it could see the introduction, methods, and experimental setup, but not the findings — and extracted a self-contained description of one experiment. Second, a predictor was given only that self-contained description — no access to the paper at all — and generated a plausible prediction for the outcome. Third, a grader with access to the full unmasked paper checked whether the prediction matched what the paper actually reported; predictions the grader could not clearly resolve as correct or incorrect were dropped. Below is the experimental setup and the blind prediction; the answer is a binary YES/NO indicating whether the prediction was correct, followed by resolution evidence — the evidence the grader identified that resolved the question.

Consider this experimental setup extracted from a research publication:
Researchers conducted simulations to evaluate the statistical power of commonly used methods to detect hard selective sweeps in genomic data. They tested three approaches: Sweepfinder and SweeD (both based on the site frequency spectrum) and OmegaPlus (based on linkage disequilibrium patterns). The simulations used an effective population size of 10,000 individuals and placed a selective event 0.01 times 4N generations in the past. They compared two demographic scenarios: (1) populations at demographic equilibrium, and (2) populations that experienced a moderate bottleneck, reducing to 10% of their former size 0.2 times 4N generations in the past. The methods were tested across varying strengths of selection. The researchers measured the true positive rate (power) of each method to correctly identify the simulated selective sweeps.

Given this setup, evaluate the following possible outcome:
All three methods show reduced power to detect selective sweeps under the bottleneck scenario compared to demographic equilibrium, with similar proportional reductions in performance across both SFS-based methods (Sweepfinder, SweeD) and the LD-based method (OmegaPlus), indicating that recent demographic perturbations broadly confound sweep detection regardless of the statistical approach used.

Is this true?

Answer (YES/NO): NO